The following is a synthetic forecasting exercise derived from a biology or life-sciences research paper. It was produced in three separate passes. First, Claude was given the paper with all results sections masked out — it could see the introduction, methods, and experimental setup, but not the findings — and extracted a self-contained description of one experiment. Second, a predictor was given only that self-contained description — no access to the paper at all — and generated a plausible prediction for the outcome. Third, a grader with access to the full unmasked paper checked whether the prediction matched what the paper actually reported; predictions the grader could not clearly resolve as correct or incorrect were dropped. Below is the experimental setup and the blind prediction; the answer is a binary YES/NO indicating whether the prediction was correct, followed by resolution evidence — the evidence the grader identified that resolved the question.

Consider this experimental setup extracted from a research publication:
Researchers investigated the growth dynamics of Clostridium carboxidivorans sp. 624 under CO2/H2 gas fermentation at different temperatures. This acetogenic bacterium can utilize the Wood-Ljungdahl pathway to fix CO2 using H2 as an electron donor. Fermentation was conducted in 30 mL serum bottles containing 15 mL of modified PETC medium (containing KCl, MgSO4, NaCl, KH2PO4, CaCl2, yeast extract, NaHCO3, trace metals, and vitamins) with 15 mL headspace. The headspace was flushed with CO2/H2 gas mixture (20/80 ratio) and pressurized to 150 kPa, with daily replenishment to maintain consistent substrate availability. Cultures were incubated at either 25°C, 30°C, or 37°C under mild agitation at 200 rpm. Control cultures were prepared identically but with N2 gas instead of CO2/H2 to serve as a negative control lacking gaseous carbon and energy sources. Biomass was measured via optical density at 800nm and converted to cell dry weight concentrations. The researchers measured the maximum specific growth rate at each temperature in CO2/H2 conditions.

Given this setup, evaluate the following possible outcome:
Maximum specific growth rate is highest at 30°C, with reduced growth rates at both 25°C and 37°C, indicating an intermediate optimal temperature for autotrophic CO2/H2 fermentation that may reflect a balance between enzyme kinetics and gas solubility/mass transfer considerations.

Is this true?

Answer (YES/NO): NO